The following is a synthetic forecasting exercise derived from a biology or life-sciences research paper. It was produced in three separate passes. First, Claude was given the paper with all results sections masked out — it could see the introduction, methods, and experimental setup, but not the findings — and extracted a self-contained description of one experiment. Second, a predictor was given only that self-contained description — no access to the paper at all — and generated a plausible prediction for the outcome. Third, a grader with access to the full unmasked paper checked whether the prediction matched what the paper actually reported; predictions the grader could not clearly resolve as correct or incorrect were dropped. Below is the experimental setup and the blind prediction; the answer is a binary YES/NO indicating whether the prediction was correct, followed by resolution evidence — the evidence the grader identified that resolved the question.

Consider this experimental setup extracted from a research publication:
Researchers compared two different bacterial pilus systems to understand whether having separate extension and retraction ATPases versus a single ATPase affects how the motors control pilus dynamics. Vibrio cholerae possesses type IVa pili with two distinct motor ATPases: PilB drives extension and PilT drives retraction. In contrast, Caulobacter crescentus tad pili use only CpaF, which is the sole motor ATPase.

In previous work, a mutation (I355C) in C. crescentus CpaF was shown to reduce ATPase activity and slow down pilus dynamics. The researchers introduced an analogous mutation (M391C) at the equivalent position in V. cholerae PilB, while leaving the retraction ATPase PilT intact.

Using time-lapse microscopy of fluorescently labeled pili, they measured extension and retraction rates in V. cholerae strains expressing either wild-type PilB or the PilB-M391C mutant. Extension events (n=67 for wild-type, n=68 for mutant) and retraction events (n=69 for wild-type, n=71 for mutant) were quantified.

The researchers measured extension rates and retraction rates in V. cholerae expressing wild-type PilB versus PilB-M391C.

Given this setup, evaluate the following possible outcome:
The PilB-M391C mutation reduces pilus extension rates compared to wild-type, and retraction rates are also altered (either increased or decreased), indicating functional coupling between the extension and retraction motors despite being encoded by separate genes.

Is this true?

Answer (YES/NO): NO